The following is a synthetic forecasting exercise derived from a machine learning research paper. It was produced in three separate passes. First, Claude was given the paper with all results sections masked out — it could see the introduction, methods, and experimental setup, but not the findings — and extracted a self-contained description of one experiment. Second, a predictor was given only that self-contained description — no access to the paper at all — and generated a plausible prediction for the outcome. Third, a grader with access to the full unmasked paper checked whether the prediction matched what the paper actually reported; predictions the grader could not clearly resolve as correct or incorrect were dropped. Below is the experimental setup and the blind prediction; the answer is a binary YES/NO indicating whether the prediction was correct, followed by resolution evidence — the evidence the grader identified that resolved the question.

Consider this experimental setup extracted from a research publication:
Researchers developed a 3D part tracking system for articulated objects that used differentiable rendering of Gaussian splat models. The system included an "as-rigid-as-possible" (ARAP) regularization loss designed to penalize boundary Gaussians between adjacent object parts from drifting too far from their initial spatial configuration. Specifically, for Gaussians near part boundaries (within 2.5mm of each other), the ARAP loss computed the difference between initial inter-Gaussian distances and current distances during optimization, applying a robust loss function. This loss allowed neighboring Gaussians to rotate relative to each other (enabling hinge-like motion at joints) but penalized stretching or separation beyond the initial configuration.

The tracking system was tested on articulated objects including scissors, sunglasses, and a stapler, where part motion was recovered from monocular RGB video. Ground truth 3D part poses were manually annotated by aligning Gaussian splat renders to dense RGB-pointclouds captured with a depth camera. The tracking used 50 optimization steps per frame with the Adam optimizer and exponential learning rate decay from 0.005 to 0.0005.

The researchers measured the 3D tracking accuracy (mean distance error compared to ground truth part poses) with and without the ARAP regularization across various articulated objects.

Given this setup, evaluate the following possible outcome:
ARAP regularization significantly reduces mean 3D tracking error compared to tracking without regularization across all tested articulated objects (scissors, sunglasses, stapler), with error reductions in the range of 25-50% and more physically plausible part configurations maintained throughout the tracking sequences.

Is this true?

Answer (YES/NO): NO